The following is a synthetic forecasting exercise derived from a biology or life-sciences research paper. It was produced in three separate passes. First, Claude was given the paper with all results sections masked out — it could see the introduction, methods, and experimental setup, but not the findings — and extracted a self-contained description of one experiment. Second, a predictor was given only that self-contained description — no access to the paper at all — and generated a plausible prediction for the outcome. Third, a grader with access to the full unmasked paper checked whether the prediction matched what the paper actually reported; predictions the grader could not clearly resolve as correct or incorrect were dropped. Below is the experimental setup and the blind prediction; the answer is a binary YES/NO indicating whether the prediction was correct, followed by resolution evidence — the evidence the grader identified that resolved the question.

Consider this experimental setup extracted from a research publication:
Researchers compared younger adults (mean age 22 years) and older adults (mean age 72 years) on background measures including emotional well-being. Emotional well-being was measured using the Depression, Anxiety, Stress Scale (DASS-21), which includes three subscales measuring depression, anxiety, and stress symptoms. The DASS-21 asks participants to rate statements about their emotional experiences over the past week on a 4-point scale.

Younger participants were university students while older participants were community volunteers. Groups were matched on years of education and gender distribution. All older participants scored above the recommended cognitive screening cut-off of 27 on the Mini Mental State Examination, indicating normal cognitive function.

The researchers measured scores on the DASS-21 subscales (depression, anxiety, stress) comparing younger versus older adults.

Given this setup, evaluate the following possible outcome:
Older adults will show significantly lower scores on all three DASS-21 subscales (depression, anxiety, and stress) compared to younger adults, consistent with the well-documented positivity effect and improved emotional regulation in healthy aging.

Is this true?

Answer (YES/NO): YES